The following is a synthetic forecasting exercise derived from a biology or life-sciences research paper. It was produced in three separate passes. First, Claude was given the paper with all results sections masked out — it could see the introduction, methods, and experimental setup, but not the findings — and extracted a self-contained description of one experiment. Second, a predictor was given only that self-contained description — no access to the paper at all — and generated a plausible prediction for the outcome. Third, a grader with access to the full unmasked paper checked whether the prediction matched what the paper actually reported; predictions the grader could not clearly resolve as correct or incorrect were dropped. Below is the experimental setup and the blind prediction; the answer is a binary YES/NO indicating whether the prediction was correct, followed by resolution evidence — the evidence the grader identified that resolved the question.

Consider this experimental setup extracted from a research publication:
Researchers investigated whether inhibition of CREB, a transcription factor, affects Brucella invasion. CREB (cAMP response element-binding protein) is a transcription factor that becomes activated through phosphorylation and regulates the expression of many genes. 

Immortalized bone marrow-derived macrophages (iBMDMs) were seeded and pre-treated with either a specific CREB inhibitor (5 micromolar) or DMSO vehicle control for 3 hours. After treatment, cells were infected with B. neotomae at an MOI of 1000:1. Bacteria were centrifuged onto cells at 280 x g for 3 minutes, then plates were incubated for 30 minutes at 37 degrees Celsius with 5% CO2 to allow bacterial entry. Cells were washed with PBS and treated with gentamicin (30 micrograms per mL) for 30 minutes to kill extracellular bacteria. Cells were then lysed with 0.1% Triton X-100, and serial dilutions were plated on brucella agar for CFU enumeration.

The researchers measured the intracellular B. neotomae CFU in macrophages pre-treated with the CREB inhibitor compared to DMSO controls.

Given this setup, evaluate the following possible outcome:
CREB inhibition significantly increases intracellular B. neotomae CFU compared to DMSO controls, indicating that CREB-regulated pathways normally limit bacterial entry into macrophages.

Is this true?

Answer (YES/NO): YES